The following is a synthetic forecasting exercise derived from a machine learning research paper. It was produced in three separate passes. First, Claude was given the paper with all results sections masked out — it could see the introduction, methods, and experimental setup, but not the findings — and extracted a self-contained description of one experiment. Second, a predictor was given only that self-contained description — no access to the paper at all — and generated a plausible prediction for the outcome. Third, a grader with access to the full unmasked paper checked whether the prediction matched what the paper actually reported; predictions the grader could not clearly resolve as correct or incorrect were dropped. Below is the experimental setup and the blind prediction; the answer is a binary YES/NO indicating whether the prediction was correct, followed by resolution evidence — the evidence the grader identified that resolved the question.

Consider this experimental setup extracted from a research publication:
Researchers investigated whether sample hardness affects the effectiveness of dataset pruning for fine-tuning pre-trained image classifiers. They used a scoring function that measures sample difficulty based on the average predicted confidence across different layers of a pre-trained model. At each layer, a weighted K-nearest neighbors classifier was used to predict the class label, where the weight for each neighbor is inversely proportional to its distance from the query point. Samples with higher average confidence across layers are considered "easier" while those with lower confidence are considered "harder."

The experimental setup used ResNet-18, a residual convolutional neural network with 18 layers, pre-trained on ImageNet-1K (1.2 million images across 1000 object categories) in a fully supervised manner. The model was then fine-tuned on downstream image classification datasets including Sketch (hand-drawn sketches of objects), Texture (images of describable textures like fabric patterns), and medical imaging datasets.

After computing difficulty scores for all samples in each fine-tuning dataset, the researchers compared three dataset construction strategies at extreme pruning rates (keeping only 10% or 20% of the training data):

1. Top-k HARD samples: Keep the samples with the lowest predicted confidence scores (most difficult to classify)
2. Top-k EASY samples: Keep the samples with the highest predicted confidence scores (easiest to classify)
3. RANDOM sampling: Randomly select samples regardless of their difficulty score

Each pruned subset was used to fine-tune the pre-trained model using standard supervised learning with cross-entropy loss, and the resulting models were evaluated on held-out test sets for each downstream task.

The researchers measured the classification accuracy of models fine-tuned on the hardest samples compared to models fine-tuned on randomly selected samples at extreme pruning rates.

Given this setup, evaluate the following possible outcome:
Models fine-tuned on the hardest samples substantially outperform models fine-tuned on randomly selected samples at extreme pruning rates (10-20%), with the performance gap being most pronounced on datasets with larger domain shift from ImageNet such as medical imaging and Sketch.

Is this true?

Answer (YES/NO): NO